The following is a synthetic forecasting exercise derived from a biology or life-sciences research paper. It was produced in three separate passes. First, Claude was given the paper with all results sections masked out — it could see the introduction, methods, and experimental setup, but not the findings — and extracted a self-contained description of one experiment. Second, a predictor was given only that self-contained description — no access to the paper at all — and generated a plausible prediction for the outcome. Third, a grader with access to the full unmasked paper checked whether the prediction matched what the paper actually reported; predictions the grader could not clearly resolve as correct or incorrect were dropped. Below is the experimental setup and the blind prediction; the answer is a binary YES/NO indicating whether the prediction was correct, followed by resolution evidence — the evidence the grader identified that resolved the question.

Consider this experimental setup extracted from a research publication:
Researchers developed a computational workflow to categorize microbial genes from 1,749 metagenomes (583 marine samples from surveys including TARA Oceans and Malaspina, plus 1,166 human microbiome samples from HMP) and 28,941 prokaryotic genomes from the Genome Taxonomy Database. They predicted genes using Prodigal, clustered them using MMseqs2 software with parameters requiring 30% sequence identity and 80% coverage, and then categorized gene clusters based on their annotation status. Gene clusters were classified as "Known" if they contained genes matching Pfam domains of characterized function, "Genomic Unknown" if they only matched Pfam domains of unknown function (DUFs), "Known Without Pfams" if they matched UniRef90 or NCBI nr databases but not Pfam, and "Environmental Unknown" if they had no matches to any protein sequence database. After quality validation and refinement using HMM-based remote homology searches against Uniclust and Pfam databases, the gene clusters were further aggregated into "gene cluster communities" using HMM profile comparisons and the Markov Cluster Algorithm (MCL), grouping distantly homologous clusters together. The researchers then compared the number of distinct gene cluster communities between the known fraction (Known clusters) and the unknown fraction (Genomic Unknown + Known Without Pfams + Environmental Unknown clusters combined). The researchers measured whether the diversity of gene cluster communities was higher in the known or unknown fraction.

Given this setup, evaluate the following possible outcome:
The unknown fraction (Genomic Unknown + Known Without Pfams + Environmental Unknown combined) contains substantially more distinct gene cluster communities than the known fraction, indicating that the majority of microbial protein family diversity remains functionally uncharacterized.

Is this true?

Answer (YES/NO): YES